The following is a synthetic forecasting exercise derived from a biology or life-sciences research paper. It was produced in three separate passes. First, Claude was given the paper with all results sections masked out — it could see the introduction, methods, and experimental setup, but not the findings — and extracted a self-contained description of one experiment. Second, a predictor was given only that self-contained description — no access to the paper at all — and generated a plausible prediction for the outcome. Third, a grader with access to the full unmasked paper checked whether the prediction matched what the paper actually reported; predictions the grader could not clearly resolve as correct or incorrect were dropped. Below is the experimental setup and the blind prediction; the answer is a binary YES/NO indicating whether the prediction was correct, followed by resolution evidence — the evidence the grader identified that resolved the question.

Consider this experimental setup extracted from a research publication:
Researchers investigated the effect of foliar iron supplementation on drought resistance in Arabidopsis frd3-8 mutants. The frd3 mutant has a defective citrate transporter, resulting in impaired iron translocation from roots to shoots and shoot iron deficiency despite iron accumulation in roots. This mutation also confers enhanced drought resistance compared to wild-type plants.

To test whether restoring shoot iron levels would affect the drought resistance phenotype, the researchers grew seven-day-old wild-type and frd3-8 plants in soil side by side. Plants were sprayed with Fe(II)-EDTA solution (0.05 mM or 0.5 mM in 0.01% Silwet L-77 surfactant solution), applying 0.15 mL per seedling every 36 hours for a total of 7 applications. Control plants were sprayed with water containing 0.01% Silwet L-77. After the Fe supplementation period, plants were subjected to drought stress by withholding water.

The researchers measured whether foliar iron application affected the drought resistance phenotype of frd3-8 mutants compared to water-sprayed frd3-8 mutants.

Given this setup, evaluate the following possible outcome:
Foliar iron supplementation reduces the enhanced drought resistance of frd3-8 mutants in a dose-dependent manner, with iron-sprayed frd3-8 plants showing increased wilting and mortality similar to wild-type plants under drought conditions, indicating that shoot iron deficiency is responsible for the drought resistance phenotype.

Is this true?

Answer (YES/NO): NO